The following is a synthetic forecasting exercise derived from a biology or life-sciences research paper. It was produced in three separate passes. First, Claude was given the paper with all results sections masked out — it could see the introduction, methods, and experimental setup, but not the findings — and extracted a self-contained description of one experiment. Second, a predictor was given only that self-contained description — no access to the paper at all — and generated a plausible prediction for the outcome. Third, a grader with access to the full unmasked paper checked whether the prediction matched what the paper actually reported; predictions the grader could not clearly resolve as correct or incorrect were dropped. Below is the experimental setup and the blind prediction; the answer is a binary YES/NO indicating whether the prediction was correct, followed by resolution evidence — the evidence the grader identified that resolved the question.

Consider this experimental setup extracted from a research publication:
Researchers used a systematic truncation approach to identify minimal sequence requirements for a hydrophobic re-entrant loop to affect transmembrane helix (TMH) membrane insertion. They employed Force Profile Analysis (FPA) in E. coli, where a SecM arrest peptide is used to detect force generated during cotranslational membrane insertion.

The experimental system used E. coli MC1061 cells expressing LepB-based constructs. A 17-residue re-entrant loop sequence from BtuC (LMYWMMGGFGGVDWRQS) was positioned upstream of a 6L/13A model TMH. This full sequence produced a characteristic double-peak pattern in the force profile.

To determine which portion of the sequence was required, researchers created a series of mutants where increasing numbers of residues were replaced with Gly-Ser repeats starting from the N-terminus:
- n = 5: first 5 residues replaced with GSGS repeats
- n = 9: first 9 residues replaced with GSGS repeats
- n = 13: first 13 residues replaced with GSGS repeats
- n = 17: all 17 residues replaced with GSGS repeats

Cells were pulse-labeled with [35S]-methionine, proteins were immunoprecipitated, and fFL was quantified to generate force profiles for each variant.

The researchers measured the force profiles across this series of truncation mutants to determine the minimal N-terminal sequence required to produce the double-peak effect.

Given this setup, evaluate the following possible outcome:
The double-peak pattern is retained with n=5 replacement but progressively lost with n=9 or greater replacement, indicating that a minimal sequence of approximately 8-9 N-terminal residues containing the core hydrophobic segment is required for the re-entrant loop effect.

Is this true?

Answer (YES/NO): NO